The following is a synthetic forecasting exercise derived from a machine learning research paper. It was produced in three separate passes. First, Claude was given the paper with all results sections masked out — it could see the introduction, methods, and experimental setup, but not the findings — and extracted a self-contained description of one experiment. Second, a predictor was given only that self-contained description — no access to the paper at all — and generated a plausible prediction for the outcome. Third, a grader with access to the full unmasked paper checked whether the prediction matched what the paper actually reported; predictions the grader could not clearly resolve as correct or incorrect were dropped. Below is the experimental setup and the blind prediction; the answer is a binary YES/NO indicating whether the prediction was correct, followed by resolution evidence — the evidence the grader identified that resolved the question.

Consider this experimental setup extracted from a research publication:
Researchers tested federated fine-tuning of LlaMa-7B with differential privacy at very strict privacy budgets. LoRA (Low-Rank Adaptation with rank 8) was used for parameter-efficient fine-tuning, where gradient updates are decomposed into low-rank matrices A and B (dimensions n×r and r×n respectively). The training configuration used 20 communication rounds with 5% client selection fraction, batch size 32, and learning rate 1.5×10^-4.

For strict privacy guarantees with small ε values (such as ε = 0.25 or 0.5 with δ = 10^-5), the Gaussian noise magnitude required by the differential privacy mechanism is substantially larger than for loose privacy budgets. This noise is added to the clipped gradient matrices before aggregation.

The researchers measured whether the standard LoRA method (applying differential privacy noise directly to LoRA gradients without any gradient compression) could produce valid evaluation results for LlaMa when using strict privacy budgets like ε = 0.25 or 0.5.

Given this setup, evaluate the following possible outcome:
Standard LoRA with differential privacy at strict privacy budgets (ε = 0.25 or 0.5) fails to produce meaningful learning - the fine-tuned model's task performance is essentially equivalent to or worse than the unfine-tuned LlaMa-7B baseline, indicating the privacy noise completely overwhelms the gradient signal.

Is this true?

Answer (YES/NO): YES